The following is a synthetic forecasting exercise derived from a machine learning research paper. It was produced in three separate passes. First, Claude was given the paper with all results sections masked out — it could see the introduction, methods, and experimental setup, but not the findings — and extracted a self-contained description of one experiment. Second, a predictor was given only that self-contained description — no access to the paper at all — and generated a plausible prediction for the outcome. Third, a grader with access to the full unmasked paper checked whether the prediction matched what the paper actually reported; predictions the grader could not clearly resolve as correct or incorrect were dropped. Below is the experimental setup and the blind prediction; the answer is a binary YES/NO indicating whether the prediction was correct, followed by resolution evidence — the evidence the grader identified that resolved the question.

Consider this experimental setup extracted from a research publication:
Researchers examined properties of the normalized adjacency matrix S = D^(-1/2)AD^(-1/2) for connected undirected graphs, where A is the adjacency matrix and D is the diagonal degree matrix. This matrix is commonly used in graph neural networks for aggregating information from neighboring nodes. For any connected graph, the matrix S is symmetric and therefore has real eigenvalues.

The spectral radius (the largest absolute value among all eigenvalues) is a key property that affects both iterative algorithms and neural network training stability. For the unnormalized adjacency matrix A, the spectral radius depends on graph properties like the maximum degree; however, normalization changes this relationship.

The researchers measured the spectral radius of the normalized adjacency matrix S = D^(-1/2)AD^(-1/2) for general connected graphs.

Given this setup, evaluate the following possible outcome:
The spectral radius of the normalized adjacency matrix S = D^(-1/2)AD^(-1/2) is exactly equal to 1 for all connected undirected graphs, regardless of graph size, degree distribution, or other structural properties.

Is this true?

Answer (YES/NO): YES